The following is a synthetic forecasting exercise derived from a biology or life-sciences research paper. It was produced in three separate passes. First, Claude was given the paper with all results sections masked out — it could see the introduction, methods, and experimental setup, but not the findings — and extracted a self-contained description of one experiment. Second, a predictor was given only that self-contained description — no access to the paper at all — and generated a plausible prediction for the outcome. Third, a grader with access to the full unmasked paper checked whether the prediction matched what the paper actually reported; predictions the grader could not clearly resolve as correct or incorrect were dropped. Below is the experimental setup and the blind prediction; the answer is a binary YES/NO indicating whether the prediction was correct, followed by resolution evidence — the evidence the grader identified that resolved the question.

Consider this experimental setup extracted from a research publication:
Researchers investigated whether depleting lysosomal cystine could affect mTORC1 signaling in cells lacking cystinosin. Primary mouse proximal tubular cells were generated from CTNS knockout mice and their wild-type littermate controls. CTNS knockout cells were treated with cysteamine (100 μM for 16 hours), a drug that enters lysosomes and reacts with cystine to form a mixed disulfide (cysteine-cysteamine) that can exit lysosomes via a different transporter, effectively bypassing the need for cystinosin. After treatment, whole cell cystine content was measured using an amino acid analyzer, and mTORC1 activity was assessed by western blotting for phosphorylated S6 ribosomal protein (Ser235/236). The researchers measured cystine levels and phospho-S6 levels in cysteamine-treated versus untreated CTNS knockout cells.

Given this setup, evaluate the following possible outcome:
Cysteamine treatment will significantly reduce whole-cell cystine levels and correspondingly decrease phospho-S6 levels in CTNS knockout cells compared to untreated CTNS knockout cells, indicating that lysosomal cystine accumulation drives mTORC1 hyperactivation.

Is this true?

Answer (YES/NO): YES